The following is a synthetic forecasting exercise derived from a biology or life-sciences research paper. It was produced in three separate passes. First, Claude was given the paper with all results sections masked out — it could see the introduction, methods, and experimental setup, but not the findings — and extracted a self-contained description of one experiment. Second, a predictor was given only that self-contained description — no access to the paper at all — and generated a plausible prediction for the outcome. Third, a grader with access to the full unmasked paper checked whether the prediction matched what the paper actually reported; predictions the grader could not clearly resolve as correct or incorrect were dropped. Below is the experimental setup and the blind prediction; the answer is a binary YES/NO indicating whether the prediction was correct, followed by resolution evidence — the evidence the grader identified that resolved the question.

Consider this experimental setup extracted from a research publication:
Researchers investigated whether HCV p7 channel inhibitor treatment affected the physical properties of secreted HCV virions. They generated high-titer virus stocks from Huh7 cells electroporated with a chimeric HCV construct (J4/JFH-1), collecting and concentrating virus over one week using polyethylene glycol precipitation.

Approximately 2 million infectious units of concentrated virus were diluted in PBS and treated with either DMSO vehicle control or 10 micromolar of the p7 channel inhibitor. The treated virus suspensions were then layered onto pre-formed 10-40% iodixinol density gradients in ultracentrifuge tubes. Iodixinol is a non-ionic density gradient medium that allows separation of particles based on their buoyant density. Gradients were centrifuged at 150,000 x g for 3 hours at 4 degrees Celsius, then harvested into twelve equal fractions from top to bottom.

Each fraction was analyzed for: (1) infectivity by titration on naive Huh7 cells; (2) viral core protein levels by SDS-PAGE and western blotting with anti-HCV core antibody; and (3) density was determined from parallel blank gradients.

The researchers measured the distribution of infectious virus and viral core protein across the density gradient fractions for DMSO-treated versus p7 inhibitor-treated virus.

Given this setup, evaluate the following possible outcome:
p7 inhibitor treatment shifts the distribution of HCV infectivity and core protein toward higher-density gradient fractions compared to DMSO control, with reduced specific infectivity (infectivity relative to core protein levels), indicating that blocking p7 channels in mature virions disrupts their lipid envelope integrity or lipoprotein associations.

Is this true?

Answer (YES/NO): NO